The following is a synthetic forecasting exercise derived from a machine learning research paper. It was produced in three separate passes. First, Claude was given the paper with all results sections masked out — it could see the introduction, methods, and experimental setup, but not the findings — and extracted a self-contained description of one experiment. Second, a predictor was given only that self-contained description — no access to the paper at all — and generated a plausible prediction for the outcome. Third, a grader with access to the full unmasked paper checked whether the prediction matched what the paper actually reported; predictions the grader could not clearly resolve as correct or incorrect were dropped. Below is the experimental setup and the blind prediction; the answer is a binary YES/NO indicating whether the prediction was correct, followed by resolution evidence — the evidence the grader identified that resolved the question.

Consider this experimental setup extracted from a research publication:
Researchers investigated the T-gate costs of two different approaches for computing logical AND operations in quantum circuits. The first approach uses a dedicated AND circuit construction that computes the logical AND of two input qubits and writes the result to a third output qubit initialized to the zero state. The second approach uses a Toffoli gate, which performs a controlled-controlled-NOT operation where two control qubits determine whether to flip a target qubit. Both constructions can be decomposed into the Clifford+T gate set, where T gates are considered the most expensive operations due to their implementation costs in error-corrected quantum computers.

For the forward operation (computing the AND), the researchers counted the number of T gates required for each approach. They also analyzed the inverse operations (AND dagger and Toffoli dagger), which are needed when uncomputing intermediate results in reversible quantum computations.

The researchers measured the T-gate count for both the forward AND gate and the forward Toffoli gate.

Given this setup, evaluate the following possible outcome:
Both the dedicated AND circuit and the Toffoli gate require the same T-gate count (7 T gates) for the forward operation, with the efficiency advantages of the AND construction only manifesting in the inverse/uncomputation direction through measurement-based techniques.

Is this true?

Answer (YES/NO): NO